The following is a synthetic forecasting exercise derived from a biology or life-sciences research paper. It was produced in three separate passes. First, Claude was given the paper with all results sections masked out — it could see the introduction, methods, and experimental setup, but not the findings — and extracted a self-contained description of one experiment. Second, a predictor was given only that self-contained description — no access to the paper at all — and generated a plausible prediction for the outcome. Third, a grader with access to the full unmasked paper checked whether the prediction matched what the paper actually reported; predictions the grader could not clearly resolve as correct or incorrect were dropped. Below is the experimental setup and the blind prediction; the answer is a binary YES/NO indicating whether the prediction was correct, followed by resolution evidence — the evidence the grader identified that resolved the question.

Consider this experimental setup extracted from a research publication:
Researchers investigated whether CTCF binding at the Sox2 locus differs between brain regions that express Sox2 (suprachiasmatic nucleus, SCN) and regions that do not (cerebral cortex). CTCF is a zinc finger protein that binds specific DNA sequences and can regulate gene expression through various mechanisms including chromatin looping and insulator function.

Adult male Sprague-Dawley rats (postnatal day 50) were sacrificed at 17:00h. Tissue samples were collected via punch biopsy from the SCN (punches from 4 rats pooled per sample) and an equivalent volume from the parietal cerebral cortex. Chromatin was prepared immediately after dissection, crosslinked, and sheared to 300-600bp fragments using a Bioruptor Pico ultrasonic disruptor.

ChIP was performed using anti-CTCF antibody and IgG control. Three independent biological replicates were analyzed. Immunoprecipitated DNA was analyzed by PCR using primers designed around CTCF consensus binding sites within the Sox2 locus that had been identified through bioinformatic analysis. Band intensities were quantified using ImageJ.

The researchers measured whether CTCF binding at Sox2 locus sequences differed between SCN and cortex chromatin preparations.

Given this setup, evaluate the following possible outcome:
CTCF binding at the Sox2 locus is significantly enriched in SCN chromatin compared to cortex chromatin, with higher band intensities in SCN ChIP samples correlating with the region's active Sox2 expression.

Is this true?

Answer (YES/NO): NO